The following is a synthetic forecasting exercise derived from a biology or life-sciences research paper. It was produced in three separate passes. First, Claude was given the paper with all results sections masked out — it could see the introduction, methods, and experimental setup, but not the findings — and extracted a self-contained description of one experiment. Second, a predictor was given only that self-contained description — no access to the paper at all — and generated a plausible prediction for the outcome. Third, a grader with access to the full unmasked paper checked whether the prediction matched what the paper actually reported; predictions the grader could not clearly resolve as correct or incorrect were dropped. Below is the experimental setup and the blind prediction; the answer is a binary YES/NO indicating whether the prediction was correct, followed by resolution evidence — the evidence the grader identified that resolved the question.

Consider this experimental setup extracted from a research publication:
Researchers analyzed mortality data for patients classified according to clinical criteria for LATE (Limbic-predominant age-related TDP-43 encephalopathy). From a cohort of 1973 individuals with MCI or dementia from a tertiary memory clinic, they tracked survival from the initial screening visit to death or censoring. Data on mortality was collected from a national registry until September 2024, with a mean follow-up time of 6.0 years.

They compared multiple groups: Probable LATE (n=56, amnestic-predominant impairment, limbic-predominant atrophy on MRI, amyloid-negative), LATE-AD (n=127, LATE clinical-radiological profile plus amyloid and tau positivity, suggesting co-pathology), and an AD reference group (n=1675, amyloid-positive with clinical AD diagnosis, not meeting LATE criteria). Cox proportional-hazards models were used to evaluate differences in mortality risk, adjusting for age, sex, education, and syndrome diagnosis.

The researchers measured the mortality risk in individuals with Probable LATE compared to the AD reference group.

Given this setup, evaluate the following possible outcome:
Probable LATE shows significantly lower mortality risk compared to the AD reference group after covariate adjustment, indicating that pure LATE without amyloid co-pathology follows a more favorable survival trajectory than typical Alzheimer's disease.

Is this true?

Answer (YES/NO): YES